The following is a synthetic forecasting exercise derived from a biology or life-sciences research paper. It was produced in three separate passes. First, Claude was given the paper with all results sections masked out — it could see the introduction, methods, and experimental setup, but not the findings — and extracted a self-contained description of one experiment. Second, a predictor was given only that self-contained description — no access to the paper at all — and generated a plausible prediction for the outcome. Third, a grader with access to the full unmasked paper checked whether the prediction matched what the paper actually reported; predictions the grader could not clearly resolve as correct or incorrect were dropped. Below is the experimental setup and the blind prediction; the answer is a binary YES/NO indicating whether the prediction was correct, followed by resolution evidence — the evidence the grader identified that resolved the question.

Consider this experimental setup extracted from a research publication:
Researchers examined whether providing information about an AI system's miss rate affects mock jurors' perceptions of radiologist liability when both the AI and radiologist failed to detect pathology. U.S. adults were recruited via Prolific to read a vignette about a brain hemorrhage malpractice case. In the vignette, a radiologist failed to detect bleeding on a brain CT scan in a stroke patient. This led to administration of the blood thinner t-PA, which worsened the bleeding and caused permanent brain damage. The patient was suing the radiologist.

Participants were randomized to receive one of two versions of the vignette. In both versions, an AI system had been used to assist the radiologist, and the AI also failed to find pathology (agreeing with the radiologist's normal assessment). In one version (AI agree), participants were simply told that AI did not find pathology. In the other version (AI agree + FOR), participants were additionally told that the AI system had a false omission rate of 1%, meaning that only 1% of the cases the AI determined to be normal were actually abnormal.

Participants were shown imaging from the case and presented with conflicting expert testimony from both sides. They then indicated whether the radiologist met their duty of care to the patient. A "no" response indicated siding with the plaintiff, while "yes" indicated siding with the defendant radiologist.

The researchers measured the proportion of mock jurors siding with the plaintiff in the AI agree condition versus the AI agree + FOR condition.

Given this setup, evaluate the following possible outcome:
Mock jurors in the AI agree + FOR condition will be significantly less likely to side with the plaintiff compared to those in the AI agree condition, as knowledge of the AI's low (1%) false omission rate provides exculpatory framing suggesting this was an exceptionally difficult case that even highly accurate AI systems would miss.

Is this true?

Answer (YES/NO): YES